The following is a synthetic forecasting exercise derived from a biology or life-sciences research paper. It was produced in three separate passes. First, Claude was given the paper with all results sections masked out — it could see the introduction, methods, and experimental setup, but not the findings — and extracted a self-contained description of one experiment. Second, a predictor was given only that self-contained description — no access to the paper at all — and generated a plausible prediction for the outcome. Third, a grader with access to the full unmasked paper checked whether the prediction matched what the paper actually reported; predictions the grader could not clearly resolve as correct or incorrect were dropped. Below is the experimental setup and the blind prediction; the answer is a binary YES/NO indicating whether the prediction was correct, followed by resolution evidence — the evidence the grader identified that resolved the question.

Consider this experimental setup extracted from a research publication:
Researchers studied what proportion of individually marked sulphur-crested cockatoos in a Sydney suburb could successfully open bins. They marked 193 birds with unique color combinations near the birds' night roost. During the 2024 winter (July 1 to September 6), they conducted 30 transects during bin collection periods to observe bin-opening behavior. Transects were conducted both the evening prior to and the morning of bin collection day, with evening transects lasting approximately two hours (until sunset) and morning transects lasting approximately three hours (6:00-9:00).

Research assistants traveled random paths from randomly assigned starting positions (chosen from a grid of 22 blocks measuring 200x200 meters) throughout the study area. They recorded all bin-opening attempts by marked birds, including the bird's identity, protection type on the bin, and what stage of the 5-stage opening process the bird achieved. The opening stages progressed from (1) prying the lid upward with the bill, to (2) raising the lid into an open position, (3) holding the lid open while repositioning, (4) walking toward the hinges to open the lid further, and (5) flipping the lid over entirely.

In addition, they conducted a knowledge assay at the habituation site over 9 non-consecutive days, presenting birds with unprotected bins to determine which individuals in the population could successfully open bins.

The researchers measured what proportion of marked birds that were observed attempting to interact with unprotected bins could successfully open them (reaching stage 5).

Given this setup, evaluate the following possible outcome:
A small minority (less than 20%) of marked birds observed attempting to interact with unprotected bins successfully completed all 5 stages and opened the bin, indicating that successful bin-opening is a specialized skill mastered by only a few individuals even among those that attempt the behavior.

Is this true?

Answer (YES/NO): NO